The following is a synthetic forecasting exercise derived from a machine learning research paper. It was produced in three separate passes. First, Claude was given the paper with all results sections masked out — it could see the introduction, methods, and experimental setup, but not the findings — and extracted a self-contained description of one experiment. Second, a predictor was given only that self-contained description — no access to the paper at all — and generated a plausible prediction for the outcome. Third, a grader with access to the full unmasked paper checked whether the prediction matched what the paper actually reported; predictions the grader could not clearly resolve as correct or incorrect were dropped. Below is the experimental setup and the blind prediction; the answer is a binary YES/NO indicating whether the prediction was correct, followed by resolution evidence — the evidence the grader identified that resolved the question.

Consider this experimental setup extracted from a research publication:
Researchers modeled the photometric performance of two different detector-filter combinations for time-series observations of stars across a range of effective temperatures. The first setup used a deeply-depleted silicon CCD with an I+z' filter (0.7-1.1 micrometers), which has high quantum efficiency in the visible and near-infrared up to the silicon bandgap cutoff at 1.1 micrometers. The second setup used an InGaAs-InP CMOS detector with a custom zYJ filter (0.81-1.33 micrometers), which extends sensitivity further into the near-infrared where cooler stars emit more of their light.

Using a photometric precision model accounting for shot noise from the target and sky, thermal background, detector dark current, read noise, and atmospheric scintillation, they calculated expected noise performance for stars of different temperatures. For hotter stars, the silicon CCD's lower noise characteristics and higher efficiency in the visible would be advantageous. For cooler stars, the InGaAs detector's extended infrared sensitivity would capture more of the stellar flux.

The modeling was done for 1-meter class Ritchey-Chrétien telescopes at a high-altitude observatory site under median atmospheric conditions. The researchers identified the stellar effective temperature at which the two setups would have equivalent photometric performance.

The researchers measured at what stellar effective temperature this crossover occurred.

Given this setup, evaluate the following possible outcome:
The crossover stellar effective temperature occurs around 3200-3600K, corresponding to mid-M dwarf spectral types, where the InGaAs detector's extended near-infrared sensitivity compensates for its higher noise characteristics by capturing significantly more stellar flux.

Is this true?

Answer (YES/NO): NO